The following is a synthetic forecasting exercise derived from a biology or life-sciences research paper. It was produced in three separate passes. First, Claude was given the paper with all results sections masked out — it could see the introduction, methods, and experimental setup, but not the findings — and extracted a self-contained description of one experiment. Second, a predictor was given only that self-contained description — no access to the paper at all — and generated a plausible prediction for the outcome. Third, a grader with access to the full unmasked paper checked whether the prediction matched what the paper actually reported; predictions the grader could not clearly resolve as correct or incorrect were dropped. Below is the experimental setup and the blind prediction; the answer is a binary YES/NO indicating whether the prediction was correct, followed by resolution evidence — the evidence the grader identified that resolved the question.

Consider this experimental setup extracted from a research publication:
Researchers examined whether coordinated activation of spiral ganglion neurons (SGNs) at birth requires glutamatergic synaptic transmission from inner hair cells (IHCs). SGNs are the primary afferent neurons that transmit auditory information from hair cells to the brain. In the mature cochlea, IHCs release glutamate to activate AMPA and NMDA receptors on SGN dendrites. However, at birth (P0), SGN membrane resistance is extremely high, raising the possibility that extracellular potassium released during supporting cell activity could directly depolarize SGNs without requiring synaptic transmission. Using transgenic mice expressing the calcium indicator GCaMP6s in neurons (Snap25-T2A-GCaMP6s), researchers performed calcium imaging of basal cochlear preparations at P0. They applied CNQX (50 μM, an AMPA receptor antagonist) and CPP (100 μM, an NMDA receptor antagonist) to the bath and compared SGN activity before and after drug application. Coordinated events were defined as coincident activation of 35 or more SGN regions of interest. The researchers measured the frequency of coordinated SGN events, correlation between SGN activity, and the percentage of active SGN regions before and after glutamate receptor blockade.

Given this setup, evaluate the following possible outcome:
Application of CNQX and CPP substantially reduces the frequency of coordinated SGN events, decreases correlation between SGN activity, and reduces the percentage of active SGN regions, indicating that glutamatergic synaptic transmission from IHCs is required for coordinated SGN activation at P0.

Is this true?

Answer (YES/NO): YES